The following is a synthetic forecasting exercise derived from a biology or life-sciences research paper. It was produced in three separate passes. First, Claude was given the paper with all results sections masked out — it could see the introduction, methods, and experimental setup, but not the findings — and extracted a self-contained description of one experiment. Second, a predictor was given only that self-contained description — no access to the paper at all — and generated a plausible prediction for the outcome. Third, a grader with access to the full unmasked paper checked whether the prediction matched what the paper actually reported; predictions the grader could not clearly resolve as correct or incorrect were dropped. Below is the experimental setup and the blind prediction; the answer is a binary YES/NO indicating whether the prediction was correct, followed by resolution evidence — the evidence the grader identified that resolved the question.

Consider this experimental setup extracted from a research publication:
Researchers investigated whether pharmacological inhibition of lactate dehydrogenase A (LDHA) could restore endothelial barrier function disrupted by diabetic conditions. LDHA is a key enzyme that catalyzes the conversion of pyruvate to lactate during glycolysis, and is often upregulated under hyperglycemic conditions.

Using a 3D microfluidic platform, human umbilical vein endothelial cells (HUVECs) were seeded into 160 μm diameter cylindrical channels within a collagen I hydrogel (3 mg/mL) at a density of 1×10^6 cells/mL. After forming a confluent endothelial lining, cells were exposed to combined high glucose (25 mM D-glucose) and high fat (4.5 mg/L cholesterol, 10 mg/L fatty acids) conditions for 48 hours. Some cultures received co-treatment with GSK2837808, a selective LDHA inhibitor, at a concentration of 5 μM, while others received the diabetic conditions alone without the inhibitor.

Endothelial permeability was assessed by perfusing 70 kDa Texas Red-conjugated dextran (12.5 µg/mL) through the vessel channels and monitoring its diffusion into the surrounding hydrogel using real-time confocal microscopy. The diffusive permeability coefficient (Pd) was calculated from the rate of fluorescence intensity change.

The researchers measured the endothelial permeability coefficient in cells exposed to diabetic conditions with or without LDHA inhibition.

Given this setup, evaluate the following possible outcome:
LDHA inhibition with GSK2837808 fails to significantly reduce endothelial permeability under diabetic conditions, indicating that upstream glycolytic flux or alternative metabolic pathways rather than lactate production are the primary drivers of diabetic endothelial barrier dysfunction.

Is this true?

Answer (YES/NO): NO